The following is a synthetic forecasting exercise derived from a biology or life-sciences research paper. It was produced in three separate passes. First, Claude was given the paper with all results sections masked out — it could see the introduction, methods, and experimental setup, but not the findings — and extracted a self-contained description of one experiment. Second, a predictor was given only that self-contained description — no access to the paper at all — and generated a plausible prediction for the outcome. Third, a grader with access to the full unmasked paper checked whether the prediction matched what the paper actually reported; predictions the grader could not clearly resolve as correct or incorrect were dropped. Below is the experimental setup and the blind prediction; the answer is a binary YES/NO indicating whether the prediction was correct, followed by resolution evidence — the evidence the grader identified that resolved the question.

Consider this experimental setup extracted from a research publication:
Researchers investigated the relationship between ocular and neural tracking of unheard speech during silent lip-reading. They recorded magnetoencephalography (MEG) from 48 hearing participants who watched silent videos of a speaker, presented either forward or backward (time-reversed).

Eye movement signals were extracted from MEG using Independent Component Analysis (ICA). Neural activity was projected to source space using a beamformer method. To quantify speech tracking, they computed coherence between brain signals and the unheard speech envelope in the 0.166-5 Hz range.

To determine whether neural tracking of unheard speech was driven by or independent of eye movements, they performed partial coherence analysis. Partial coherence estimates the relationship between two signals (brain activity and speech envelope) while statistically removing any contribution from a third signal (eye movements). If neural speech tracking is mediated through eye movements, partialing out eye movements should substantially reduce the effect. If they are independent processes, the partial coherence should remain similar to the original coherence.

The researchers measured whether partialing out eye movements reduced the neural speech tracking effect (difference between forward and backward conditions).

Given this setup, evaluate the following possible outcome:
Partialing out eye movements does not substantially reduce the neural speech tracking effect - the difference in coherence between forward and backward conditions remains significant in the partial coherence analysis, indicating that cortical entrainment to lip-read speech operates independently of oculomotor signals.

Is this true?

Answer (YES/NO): YES